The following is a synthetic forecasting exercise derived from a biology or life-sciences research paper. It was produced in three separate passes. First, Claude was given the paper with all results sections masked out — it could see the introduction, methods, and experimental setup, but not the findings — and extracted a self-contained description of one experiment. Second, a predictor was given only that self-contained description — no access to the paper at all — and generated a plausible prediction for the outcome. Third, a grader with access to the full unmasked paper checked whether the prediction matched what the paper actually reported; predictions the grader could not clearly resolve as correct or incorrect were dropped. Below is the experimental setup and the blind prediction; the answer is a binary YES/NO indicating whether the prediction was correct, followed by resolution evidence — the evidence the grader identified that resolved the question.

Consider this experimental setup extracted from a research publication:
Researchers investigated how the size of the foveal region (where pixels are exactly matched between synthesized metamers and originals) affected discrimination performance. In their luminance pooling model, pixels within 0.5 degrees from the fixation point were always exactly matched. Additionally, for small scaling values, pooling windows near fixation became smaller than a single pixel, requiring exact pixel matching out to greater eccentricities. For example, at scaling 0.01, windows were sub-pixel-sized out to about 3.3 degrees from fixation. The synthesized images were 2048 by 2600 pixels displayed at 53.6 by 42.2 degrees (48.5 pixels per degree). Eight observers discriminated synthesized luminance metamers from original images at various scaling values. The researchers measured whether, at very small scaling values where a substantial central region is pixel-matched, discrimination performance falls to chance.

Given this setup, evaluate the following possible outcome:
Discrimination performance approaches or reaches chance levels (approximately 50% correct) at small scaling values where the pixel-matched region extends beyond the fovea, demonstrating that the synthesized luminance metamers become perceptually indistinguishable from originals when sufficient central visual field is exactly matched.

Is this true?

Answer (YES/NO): YES